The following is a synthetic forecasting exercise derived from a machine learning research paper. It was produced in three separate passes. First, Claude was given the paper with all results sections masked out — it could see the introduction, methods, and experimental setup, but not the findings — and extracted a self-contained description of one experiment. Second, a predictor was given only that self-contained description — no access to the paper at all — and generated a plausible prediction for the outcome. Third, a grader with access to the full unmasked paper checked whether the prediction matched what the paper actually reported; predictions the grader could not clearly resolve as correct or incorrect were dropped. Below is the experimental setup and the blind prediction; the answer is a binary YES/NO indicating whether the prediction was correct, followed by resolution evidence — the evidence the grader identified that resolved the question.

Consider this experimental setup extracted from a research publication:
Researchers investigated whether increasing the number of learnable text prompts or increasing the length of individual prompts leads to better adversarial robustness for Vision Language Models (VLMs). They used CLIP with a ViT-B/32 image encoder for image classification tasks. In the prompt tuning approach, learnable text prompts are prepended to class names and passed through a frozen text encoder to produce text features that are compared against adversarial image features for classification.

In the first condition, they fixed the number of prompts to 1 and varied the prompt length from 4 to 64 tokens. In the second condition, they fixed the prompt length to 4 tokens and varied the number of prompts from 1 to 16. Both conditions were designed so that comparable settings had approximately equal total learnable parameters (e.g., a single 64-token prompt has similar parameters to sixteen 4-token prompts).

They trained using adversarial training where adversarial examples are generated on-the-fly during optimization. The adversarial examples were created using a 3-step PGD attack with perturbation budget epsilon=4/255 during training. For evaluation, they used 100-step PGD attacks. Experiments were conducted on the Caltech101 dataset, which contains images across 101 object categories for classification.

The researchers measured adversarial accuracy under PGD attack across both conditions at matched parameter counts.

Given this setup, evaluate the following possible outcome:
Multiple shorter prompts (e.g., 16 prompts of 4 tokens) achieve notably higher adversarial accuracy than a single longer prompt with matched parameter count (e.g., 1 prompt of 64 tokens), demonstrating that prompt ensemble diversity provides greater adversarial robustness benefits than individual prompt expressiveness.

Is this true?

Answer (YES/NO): YES